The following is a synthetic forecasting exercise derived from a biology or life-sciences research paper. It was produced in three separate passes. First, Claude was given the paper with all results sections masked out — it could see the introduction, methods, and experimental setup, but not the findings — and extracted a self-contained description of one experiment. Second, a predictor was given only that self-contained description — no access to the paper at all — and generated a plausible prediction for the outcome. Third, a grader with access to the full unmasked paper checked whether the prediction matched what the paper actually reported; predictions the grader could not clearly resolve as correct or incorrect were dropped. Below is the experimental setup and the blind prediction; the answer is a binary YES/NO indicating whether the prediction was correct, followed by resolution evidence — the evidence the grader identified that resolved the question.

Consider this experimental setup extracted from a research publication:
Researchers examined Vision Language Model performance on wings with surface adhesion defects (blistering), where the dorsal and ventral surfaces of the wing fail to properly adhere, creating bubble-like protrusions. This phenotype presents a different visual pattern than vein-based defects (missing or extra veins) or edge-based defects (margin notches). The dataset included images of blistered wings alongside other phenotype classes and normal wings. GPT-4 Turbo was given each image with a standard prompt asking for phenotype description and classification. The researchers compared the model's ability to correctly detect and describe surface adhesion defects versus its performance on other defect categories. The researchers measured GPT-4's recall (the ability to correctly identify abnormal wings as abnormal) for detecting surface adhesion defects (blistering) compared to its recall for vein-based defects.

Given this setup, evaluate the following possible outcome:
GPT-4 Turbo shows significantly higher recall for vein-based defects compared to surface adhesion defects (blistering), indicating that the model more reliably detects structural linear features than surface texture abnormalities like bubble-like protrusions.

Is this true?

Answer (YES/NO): NO